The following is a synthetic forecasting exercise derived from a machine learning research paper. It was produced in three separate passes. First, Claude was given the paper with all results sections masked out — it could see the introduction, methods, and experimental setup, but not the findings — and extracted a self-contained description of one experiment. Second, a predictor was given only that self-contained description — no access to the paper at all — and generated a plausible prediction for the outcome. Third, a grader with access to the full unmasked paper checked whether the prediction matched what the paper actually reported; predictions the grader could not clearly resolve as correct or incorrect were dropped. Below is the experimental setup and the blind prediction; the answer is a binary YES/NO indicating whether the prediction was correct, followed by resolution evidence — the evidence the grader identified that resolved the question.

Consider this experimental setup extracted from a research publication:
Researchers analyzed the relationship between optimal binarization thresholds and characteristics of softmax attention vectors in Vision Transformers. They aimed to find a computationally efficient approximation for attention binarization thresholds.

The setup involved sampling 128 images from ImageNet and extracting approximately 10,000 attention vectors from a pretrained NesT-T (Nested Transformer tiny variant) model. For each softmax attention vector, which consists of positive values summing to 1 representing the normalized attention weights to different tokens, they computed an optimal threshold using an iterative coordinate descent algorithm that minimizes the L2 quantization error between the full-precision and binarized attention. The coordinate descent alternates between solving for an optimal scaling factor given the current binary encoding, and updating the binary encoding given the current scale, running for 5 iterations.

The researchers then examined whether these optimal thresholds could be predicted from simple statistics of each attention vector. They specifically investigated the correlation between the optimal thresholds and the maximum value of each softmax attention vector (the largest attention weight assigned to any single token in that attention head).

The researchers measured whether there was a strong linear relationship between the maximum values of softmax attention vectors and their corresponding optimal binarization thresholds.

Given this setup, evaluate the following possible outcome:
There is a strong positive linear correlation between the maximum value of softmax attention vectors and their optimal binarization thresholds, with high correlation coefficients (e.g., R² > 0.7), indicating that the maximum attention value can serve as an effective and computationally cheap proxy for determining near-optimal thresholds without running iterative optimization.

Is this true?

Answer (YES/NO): YES